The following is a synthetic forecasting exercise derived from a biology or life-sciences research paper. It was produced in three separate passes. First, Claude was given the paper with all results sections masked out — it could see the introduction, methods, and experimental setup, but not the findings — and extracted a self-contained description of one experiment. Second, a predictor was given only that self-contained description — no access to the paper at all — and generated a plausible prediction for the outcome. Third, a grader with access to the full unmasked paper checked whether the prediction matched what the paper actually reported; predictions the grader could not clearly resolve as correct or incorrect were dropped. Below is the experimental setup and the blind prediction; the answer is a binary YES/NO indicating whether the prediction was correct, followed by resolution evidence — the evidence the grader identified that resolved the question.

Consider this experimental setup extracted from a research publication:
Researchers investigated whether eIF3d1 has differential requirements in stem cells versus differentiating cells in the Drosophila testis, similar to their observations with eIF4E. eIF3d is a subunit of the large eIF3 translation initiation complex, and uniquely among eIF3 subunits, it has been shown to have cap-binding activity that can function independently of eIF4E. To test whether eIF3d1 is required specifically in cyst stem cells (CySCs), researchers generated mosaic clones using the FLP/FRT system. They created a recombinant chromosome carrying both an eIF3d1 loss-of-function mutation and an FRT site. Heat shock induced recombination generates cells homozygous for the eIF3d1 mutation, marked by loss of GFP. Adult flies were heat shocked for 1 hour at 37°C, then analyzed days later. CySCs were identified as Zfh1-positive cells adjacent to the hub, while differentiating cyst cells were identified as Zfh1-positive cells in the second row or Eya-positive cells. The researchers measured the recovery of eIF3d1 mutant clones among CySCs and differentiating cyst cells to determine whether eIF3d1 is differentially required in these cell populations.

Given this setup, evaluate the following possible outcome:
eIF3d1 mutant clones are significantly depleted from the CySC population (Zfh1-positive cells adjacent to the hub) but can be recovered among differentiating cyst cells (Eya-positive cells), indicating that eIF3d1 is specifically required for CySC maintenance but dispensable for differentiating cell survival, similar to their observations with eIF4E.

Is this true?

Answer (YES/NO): YES